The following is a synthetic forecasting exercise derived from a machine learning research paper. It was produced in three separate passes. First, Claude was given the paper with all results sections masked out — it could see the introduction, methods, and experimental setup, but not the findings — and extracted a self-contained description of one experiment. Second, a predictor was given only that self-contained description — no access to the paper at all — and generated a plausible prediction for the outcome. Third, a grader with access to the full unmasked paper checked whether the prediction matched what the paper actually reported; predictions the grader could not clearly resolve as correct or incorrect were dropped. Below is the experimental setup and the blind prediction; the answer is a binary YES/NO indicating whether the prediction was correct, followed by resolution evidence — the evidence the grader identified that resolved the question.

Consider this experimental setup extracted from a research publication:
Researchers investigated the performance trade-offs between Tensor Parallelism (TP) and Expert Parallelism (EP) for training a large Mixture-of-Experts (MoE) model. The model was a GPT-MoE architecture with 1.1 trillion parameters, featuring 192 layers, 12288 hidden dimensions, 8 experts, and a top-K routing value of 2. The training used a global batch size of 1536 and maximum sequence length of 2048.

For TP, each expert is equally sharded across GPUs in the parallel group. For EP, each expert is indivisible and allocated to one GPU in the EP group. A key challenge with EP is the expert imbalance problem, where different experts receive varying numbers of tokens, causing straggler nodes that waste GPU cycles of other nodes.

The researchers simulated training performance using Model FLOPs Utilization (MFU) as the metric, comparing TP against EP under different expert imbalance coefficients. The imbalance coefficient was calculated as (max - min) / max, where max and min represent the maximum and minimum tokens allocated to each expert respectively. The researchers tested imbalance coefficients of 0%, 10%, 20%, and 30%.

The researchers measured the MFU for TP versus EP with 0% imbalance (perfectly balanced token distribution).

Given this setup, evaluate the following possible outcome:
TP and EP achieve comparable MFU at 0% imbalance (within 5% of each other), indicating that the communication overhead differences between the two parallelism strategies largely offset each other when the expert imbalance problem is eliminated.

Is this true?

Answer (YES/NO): YES